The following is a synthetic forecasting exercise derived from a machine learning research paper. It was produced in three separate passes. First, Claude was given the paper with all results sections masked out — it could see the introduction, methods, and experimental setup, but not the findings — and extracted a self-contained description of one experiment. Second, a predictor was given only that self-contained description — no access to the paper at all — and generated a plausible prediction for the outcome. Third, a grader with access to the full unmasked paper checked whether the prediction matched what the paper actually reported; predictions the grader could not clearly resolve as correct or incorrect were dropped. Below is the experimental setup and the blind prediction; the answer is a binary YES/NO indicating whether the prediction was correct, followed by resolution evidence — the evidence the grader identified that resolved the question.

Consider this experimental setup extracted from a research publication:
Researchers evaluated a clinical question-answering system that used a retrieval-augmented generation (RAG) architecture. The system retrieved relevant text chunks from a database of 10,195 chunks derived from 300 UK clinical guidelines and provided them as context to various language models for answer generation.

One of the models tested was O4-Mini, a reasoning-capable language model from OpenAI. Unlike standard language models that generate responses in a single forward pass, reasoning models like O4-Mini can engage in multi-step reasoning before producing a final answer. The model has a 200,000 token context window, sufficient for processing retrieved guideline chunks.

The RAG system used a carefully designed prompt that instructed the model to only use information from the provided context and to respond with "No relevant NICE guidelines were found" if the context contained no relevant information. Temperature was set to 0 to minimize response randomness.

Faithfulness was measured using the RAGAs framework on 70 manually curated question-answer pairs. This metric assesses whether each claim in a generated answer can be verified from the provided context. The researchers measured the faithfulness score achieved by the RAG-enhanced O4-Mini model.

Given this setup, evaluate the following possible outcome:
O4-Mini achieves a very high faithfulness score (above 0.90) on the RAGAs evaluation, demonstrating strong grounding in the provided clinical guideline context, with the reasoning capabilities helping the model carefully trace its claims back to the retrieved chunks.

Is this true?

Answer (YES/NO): YES